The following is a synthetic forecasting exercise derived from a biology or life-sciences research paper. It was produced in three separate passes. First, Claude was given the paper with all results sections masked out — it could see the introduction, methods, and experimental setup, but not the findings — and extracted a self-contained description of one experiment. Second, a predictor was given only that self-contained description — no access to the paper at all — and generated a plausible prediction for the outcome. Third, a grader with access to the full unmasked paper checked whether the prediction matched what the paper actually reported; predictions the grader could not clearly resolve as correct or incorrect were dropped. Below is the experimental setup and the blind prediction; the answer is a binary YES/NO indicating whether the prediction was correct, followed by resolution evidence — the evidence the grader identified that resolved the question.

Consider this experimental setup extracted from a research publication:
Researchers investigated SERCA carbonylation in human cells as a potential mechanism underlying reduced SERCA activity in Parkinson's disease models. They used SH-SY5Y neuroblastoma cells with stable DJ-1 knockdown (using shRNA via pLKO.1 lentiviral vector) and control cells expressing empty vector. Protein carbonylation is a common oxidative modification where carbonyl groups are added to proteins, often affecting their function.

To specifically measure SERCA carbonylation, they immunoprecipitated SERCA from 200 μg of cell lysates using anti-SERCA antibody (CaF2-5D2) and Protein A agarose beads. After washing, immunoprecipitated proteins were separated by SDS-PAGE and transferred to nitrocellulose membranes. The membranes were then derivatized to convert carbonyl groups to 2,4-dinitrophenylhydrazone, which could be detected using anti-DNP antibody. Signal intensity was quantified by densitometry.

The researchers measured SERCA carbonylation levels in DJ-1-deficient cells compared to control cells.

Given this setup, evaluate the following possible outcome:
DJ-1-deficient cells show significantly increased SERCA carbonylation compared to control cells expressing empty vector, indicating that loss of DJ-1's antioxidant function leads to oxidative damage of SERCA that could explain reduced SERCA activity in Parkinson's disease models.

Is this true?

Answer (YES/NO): YES